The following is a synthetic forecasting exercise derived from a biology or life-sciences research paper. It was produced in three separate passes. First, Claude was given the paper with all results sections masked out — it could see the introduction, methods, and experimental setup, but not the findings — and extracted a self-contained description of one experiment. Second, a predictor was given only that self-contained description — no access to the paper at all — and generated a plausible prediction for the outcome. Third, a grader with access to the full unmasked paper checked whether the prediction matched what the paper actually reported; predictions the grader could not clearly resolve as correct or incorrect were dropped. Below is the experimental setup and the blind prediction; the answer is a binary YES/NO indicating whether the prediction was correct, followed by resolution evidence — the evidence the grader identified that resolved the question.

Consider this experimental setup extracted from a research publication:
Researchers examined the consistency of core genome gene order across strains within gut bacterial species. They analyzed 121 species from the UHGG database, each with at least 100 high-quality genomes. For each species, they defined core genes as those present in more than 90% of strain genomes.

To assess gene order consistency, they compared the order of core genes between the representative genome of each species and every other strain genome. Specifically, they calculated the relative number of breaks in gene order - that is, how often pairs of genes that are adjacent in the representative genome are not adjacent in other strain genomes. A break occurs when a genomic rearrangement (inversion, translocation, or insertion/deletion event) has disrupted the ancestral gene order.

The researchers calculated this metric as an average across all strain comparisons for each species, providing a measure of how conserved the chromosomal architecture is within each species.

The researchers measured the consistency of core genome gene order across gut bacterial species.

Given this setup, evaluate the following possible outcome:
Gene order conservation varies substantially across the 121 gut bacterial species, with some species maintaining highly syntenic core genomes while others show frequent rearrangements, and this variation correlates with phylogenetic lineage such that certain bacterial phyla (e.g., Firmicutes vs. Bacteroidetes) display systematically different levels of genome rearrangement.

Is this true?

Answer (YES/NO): NO